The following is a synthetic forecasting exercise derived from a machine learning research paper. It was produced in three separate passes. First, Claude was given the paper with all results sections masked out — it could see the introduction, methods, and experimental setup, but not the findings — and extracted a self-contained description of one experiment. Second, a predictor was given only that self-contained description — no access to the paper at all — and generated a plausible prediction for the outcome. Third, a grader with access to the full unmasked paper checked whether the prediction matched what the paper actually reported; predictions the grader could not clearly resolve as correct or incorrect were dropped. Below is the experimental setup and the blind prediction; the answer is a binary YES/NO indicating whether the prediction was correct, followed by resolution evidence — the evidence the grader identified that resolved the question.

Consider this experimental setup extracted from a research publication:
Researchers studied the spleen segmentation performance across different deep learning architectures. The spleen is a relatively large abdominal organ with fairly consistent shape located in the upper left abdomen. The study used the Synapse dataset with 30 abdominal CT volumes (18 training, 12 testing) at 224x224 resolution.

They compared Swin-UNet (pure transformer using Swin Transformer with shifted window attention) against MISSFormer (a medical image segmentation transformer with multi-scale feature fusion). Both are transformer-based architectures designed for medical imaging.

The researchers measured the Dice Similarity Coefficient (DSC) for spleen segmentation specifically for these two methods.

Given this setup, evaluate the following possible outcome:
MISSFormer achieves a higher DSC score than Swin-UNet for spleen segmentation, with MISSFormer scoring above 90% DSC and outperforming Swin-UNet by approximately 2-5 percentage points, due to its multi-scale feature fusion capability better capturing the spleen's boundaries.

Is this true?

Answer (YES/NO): NO